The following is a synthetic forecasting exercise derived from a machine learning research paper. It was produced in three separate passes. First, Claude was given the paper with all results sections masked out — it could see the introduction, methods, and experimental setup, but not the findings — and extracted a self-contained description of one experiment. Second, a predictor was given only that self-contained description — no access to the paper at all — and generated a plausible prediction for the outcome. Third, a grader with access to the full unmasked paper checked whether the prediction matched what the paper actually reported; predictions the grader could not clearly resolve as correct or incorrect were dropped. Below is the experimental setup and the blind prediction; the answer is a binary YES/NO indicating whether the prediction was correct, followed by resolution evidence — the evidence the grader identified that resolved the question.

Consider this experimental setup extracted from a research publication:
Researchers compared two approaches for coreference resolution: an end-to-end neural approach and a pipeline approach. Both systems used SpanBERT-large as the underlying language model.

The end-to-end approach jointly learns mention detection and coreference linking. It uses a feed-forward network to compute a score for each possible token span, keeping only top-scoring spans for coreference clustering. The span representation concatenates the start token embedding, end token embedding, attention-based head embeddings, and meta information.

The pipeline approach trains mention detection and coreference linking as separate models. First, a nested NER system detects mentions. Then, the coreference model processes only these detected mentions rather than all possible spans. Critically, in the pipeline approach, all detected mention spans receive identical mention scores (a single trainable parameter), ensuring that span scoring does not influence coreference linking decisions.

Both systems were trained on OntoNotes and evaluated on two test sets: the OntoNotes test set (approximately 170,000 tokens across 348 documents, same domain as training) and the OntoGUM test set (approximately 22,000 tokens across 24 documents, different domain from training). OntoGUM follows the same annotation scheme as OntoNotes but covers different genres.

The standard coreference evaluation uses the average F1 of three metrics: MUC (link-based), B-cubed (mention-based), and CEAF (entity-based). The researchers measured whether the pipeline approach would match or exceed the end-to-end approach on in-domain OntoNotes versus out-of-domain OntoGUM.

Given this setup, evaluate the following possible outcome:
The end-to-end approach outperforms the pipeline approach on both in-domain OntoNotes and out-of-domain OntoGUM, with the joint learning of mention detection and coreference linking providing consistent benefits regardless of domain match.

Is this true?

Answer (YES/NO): NO